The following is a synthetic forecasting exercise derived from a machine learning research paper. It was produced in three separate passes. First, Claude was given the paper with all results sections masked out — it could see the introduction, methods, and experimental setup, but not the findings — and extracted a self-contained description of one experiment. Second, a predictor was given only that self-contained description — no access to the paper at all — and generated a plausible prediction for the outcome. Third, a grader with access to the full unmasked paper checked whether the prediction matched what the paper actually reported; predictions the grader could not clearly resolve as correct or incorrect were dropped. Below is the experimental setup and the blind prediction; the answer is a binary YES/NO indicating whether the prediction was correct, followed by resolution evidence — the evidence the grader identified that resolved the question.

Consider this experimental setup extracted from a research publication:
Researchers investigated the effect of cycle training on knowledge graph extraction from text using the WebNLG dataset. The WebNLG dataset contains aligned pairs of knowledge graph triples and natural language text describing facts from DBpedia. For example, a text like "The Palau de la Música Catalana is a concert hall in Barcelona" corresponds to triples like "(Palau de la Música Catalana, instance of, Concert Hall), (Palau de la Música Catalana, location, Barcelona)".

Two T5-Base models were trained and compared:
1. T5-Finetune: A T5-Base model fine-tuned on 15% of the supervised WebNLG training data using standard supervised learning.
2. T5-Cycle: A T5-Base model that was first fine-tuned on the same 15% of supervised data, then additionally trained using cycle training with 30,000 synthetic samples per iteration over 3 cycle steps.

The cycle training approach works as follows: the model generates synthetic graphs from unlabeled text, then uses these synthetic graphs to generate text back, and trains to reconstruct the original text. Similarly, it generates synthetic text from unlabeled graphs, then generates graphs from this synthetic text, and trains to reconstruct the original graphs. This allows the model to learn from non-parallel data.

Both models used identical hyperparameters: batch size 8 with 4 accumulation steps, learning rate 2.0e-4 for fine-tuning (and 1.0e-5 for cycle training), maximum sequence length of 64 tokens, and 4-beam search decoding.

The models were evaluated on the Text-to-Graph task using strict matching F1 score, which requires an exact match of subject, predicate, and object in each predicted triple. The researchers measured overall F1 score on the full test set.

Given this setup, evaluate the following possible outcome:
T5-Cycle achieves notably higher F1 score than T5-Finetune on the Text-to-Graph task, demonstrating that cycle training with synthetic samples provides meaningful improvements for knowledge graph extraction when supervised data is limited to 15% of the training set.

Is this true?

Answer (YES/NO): YES